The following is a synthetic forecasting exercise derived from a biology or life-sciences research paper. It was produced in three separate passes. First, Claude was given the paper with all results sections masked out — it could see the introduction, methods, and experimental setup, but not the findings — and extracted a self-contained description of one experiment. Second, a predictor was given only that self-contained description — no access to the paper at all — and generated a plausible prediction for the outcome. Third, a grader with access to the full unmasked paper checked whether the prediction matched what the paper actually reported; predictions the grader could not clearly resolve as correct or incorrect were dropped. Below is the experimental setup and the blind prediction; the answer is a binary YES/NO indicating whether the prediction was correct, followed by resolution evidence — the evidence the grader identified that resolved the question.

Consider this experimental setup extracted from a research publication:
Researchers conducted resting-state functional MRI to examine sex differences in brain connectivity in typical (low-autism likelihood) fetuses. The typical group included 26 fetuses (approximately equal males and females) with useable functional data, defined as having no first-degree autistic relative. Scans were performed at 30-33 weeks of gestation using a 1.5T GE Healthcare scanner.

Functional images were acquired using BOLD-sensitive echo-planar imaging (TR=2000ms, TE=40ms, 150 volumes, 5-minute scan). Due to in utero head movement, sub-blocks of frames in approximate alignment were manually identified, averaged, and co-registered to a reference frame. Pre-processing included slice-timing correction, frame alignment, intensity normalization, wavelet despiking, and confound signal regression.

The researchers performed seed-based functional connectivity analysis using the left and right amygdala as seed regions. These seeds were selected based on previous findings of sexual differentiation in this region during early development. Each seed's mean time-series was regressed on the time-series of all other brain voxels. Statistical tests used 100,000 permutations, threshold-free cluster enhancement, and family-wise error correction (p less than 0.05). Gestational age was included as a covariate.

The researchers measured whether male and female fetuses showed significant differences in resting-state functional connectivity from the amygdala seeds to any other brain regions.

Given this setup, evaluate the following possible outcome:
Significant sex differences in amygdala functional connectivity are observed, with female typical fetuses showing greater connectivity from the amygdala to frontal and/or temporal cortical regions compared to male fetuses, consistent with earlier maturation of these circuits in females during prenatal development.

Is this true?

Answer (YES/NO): NO